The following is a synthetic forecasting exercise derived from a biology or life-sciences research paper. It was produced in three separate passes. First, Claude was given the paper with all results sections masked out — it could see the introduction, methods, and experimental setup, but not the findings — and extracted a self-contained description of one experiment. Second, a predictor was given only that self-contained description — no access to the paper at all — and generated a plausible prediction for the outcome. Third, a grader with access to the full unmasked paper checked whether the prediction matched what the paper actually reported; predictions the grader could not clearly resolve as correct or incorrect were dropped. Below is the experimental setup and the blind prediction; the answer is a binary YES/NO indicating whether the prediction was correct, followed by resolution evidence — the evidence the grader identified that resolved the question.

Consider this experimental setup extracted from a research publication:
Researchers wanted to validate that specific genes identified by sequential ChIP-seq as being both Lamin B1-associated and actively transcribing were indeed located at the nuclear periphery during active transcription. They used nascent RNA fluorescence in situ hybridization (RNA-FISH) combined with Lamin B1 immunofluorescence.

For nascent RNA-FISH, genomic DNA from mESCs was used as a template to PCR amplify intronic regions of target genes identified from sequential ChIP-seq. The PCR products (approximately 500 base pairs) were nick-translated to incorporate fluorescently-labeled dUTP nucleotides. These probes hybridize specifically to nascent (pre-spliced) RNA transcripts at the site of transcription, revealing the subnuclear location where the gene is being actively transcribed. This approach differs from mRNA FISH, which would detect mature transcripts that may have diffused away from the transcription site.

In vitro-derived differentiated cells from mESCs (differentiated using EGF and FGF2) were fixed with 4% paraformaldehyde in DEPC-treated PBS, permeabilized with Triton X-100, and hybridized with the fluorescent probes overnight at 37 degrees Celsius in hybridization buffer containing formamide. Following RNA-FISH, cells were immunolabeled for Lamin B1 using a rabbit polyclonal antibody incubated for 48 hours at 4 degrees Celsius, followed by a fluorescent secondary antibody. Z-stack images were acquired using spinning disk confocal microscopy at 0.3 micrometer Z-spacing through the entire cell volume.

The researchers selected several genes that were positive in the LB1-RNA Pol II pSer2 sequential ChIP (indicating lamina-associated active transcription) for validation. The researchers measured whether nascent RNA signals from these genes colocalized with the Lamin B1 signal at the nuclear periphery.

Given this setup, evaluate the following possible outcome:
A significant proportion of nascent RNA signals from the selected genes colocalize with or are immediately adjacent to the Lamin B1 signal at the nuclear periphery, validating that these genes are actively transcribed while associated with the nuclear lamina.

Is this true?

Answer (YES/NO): YES